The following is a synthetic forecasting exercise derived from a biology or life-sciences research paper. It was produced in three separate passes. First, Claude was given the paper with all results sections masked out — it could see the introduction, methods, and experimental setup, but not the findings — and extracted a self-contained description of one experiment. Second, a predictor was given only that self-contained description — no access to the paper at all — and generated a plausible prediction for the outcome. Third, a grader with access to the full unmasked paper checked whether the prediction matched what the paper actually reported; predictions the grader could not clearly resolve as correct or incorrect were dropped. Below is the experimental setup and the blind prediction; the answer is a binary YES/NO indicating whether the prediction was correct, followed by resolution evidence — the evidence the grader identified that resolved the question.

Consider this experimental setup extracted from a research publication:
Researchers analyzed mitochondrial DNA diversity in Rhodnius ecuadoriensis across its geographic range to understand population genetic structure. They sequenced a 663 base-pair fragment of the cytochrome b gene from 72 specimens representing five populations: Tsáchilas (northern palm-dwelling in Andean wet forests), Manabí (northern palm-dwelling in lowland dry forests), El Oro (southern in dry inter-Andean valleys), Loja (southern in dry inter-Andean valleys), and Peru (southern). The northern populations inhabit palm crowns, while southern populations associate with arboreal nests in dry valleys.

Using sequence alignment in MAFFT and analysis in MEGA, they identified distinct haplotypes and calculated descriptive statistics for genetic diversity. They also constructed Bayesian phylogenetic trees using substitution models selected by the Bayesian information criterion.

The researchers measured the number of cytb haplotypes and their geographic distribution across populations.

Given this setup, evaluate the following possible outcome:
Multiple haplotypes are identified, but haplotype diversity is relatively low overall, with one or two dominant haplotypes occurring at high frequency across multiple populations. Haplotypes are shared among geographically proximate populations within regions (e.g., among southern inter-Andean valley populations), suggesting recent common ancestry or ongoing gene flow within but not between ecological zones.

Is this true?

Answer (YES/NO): NO